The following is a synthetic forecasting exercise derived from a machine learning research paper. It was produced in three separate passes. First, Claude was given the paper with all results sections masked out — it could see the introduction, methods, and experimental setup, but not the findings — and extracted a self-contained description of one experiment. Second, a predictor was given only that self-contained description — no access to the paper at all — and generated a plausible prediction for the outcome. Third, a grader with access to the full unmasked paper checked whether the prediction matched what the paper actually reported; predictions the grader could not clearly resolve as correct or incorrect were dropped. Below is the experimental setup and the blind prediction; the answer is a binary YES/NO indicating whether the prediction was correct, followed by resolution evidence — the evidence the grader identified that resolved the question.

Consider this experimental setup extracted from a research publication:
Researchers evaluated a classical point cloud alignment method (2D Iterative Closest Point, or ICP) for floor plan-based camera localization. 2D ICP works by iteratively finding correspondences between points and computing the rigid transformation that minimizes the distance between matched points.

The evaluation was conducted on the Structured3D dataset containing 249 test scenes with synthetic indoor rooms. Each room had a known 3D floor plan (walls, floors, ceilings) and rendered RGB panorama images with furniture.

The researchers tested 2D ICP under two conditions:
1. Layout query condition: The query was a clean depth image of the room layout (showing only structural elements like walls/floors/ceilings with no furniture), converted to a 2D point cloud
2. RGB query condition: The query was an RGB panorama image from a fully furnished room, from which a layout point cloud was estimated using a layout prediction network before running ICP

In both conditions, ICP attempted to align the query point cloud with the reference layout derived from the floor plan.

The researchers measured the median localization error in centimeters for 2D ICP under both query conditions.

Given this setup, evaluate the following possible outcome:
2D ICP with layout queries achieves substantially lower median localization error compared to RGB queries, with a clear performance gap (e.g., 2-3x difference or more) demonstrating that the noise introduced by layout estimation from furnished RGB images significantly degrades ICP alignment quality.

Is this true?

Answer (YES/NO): YES